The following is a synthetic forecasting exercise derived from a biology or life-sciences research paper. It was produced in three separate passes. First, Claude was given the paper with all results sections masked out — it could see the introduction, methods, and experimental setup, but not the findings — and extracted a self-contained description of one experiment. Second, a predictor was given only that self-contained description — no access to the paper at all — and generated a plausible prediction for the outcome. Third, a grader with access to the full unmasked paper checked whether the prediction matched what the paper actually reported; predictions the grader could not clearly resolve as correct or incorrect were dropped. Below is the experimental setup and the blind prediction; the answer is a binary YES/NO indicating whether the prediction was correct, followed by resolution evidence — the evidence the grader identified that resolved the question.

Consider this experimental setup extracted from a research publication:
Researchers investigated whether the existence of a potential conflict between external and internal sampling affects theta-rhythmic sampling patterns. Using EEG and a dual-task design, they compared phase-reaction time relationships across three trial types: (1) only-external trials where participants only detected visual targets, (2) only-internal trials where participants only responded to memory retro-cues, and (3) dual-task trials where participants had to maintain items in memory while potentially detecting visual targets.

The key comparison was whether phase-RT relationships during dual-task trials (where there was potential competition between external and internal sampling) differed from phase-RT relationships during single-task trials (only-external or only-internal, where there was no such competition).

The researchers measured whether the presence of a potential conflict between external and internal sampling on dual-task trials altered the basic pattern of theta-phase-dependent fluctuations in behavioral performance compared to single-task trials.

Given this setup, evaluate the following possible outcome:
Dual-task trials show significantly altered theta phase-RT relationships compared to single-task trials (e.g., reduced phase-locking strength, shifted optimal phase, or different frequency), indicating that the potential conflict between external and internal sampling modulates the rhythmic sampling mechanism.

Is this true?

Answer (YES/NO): NO